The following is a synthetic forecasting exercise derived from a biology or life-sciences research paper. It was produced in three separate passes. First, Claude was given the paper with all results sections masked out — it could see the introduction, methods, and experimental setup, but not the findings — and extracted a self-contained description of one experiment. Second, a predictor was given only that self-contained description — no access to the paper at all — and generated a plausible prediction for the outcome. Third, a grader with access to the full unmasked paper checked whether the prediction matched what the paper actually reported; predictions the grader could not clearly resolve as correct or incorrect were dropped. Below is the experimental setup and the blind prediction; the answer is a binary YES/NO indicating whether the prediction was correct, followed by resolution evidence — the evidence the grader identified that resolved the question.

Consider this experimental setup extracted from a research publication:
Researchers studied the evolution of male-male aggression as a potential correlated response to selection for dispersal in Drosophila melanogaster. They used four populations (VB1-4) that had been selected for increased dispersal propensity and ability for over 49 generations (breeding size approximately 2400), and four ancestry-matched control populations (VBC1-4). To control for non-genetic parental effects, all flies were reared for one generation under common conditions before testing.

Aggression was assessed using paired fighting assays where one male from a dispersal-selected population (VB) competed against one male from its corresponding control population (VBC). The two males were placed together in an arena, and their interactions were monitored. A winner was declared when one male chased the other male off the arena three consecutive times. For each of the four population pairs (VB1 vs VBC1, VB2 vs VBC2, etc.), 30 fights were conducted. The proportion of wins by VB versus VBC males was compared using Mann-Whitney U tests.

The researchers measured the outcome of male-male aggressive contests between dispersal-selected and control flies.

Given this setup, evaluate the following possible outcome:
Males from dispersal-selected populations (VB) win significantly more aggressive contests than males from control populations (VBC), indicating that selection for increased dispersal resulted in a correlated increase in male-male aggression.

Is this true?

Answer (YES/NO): YES